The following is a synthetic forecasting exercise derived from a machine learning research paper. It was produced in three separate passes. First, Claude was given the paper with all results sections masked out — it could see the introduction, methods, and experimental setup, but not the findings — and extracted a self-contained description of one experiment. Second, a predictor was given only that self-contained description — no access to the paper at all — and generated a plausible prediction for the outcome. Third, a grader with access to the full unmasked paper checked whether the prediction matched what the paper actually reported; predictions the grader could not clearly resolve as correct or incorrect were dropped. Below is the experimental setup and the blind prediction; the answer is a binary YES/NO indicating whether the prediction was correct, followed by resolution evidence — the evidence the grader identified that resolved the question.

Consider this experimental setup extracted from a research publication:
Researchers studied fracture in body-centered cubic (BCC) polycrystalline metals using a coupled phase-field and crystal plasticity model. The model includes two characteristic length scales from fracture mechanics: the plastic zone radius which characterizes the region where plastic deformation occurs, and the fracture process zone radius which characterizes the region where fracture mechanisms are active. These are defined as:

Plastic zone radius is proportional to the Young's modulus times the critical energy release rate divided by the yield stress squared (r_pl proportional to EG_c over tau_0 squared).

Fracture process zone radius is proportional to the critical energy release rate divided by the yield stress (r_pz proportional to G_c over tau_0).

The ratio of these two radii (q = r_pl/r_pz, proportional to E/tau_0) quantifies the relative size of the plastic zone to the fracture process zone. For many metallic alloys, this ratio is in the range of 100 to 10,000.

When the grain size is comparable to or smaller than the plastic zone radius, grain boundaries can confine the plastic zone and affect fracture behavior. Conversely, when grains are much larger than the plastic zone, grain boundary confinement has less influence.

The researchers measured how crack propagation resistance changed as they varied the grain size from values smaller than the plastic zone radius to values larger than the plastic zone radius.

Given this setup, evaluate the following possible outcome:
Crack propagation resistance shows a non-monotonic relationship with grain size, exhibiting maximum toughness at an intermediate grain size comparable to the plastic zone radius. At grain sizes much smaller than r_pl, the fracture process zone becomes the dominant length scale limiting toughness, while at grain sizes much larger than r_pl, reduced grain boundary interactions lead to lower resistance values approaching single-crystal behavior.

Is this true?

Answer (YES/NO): NO